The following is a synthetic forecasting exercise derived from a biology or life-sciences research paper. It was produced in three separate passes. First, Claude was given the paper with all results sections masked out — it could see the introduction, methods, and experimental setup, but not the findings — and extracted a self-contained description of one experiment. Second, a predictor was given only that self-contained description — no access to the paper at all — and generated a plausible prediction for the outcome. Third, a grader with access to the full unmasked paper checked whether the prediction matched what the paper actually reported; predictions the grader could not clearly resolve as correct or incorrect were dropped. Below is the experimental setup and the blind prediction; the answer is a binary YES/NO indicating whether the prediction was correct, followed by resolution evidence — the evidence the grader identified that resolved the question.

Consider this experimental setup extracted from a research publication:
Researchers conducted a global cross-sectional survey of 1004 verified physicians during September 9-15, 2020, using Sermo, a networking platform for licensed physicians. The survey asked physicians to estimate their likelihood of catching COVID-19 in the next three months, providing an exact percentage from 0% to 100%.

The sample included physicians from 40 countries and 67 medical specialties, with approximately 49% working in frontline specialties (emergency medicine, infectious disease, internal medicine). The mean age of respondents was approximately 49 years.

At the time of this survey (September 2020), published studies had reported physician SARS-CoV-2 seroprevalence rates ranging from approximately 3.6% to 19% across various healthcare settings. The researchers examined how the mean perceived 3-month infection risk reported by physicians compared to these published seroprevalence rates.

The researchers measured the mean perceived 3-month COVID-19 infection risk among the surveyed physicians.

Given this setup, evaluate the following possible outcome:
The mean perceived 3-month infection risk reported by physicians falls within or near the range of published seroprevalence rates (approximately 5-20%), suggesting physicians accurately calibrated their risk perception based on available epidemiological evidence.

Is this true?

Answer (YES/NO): NO